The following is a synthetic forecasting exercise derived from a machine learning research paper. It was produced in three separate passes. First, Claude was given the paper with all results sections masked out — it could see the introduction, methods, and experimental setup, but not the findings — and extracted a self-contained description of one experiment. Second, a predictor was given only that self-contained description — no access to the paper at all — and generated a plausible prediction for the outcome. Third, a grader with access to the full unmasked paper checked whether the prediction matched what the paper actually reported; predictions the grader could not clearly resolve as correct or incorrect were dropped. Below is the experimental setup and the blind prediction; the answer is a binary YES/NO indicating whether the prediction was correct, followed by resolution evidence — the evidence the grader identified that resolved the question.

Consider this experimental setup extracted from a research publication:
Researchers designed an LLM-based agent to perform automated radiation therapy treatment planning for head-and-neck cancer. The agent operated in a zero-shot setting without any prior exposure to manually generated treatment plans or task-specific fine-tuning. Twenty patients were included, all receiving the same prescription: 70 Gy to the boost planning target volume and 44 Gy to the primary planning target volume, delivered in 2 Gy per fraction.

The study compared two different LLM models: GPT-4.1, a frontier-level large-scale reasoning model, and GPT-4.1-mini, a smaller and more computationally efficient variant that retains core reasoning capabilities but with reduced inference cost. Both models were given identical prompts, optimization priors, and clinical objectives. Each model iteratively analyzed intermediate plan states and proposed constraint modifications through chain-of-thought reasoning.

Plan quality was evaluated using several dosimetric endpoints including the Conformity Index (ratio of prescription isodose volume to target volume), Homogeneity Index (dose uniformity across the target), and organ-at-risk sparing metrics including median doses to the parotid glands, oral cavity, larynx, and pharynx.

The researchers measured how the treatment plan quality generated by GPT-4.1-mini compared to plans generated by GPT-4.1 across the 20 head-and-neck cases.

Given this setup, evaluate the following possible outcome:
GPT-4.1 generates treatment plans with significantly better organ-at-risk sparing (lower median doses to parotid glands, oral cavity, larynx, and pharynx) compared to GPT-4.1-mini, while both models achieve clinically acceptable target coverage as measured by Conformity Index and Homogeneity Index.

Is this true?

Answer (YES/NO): NO